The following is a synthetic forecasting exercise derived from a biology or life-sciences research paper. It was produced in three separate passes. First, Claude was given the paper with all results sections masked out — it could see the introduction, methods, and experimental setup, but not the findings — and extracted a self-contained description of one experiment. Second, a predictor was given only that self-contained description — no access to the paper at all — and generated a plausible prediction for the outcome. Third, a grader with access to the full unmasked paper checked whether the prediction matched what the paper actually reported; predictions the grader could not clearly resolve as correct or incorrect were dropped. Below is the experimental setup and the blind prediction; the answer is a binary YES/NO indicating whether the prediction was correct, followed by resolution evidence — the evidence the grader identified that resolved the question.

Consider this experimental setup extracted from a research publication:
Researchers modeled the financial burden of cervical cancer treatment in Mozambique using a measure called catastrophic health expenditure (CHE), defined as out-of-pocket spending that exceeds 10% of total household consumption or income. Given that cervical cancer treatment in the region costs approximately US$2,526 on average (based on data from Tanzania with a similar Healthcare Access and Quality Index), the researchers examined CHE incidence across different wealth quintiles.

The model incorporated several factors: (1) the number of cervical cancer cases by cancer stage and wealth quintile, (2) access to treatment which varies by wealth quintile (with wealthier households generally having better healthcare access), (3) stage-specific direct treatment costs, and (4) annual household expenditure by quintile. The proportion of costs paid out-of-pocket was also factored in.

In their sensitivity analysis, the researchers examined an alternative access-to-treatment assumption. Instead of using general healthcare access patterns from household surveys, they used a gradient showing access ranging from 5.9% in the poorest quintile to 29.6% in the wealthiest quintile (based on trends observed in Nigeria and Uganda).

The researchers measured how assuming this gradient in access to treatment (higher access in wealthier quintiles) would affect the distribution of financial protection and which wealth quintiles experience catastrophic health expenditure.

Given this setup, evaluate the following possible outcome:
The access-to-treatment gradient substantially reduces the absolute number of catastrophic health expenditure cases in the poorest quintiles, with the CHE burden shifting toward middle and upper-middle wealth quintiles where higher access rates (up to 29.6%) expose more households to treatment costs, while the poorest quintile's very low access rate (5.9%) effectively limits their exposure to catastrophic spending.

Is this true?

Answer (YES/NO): NO